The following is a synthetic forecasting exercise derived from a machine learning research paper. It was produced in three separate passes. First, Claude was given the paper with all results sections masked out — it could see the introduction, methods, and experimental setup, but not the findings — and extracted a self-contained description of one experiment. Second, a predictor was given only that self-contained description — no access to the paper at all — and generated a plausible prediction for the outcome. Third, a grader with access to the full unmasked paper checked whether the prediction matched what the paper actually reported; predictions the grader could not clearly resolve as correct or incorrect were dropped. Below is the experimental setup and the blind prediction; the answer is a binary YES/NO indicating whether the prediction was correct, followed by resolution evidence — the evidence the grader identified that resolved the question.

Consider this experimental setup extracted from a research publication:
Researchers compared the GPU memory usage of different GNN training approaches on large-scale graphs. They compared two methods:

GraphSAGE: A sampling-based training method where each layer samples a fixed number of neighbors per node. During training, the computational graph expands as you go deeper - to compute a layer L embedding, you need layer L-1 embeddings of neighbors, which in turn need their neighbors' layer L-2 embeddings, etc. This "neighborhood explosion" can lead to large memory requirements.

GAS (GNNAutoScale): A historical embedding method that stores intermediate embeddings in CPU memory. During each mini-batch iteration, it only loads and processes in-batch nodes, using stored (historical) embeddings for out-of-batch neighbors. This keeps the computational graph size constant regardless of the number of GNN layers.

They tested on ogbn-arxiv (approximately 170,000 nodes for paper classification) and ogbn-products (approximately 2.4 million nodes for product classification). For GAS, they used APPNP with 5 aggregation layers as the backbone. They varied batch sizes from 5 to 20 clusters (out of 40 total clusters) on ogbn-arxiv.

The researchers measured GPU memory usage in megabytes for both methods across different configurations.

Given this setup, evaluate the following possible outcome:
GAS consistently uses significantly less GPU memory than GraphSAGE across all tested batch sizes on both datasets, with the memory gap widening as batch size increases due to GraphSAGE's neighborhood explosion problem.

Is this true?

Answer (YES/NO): NO